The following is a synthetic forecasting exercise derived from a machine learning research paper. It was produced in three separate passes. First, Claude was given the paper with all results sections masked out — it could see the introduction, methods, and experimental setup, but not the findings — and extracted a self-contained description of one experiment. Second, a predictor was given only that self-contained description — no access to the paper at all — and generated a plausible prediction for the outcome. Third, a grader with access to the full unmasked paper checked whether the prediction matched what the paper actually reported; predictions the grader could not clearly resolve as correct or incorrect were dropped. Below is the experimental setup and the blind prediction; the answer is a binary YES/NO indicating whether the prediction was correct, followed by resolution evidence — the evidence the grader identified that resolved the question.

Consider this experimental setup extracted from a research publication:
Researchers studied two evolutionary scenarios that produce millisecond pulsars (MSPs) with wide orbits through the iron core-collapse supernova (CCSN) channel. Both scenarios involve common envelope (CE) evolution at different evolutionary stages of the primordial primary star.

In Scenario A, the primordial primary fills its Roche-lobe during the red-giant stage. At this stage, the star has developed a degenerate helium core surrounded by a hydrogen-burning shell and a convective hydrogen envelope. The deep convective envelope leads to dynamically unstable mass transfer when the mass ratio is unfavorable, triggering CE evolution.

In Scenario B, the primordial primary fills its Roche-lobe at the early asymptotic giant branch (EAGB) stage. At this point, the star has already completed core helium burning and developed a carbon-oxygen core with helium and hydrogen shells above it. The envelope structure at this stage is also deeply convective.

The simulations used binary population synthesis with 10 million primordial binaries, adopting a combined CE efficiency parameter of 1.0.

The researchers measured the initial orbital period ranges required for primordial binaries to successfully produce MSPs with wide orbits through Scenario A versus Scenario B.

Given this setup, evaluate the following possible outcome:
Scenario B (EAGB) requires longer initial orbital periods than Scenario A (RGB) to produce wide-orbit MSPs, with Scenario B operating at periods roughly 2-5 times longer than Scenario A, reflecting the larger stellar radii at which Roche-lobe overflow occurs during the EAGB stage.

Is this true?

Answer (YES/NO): NO